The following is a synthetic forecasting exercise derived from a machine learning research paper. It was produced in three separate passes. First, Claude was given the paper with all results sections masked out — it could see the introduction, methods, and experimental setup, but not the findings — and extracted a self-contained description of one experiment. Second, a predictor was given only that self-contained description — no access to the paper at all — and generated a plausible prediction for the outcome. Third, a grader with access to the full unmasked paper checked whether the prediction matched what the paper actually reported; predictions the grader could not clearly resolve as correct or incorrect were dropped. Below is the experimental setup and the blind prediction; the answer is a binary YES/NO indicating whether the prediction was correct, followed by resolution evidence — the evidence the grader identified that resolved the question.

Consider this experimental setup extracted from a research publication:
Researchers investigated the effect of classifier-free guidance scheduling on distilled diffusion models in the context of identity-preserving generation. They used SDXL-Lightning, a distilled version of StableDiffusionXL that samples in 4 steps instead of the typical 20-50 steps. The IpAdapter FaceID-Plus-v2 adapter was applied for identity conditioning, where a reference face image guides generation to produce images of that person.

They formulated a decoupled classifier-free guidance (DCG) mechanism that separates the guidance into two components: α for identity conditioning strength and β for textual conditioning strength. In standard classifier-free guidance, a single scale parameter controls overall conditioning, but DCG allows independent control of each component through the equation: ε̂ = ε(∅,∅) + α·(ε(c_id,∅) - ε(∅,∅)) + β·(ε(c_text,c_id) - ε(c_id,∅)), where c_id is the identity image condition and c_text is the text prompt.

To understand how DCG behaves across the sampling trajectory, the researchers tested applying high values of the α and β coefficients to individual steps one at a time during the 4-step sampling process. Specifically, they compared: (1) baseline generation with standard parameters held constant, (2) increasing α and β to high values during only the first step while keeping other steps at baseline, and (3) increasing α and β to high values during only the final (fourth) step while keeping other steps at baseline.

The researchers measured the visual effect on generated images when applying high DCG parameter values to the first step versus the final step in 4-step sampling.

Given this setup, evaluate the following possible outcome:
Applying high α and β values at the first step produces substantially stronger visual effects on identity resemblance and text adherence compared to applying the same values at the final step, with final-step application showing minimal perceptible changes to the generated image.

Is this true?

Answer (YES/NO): NO